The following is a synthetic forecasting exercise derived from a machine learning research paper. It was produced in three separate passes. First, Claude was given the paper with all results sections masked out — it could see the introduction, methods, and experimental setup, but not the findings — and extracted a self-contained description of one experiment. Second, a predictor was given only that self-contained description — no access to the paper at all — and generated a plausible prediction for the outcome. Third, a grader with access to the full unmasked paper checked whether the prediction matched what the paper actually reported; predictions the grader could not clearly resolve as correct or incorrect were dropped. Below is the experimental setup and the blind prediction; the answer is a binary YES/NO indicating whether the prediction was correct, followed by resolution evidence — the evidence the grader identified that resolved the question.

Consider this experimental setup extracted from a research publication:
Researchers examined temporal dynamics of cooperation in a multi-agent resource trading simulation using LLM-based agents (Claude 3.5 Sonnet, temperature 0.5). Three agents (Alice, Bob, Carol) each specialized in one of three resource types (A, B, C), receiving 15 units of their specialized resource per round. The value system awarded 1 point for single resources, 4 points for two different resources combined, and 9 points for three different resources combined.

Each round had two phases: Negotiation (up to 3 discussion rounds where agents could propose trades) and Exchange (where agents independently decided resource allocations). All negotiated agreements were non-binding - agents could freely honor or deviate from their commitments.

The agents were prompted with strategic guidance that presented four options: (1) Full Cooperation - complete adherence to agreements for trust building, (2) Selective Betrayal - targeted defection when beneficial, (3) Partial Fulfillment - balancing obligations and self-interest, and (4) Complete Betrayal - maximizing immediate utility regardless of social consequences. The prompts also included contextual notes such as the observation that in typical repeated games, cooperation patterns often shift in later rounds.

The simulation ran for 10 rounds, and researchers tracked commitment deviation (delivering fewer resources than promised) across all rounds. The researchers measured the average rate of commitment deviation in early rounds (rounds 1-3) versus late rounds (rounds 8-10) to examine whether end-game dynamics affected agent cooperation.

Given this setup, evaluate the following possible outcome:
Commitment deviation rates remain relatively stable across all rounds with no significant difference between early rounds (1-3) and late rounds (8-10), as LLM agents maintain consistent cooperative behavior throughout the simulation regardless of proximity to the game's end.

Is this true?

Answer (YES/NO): NO